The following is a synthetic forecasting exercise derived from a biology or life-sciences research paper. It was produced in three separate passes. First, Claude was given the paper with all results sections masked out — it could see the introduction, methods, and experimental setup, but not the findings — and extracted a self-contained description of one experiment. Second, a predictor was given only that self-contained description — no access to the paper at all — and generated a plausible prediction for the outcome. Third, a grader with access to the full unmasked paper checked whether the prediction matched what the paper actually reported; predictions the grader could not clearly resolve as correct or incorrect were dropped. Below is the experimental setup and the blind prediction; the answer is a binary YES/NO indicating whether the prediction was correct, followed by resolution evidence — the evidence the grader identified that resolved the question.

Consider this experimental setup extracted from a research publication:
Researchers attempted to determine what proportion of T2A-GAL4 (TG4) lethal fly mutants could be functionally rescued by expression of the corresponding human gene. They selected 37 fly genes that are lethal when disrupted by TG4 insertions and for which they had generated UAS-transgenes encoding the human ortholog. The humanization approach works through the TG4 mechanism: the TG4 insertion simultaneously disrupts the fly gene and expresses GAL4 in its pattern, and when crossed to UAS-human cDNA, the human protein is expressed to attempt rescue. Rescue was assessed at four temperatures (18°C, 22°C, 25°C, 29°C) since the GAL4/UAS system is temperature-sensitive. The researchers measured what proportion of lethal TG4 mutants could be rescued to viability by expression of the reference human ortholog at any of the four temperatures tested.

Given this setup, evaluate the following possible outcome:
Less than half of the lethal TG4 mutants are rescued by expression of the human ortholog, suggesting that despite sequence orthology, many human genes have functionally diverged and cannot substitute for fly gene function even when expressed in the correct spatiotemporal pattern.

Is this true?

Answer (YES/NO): YES